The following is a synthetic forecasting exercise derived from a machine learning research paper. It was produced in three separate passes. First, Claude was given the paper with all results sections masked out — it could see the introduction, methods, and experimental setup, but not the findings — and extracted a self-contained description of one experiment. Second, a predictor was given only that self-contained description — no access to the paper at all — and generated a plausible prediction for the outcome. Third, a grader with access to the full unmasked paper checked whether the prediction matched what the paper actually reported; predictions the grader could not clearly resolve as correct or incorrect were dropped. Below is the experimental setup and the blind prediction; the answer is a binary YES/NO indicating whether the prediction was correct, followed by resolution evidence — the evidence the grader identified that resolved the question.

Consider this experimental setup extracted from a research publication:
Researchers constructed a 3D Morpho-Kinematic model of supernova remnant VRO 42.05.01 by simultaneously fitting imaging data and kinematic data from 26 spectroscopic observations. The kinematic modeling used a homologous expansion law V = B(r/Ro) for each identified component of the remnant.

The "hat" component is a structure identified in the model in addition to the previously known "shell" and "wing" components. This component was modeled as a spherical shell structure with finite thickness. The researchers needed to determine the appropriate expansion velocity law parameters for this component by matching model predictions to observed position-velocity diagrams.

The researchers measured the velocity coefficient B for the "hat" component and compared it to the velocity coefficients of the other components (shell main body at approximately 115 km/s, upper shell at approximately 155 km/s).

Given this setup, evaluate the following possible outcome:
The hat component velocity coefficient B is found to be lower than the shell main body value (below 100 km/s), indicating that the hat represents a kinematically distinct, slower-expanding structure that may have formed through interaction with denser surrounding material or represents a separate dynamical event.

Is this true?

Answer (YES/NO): YES